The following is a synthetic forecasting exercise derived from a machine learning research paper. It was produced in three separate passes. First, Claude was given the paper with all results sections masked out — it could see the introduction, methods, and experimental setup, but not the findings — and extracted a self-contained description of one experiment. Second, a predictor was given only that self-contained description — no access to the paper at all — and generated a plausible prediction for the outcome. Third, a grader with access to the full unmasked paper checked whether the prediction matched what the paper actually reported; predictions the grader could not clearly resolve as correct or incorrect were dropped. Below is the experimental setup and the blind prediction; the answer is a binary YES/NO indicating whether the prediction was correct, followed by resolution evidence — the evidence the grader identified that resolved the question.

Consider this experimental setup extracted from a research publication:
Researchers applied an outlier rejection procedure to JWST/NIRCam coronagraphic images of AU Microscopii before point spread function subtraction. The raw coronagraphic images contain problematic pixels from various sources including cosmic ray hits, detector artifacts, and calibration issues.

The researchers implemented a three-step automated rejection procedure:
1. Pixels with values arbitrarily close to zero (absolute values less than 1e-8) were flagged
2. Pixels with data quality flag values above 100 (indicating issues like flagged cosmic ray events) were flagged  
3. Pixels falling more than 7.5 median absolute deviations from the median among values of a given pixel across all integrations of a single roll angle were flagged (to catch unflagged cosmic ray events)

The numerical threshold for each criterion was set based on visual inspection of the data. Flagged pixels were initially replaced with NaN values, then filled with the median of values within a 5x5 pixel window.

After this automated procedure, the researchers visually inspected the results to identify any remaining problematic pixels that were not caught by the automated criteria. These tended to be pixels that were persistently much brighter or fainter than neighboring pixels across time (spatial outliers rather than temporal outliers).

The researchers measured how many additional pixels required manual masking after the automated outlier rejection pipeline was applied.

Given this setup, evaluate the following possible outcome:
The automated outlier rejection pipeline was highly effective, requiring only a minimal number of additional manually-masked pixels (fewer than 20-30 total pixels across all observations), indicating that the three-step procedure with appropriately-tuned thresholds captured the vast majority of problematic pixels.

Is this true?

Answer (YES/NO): YES